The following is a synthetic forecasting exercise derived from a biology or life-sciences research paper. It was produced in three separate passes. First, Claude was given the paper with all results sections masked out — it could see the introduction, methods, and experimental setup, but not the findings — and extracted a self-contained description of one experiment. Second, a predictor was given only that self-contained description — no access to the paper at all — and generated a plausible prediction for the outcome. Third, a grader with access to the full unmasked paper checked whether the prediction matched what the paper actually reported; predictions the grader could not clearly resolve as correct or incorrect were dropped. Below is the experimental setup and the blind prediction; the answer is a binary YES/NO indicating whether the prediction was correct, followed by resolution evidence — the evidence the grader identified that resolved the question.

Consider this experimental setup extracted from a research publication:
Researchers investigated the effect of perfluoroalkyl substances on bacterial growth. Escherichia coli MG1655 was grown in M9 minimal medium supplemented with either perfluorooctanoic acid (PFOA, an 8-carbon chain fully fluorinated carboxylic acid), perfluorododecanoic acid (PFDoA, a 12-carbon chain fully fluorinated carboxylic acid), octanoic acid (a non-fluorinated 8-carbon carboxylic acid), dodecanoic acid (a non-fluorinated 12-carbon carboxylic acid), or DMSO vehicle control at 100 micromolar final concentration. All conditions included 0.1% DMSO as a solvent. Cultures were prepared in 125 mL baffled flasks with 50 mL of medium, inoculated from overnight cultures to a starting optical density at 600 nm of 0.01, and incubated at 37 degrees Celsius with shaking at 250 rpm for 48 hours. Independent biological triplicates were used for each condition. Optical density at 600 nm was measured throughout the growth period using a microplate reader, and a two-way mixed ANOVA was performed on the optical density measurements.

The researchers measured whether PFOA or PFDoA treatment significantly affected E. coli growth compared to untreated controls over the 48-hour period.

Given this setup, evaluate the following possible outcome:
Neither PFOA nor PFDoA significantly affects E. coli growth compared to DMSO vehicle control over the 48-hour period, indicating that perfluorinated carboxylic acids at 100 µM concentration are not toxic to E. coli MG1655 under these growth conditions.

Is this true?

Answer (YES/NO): YES